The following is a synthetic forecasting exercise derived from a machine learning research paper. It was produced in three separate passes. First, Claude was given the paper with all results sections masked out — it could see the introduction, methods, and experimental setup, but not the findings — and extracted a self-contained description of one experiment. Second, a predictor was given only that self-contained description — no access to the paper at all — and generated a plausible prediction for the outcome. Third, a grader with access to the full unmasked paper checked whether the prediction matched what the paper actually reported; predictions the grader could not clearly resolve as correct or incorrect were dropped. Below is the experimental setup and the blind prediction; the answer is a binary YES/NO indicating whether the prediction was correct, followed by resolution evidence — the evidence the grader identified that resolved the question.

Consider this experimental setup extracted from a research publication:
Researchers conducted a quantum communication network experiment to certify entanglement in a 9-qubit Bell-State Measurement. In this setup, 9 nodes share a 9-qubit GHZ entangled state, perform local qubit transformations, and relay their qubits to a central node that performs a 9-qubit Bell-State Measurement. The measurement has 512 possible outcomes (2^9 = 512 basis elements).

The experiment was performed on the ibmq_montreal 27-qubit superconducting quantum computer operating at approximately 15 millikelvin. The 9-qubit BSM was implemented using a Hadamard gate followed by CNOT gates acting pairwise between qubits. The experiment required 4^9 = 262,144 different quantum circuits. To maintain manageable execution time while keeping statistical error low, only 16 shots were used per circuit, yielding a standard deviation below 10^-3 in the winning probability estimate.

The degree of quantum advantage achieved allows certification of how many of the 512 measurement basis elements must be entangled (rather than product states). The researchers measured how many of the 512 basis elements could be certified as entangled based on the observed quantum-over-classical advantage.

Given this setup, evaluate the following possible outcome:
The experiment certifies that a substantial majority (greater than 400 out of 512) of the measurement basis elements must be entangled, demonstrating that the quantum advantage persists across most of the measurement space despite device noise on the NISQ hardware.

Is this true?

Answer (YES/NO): NO